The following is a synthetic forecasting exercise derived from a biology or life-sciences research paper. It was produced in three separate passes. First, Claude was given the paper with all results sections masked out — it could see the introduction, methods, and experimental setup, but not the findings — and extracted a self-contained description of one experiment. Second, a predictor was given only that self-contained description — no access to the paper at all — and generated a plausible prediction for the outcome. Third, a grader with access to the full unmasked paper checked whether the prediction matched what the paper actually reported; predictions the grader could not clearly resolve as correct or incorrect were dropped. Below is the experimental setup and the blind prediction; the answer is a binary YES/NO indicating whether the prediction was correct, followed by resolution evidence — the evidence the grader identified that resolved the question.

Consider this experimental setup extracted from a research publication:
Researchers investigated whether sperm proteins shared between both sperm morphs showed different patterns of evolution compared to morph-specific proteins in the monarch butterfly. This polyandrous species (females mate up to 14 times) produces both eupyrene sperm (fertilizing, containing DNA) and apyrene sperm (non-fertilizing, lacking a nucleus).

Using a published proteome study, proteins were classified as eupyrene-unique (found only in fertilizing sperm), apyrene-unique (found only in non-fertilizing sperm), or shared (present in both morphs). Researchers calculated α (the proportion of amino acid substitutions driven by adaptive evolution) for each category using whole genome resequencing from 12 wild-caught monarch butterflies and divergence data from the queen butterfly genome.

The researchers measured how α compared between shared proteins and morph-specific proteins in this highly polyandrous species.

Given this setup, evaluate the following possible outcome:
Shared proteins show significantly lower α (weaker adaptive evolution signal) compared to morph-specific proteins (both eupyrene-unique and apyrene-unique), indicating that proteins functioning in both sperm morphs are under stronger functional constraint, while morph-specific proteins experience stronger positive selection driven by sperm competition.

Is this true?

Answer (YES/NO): NO